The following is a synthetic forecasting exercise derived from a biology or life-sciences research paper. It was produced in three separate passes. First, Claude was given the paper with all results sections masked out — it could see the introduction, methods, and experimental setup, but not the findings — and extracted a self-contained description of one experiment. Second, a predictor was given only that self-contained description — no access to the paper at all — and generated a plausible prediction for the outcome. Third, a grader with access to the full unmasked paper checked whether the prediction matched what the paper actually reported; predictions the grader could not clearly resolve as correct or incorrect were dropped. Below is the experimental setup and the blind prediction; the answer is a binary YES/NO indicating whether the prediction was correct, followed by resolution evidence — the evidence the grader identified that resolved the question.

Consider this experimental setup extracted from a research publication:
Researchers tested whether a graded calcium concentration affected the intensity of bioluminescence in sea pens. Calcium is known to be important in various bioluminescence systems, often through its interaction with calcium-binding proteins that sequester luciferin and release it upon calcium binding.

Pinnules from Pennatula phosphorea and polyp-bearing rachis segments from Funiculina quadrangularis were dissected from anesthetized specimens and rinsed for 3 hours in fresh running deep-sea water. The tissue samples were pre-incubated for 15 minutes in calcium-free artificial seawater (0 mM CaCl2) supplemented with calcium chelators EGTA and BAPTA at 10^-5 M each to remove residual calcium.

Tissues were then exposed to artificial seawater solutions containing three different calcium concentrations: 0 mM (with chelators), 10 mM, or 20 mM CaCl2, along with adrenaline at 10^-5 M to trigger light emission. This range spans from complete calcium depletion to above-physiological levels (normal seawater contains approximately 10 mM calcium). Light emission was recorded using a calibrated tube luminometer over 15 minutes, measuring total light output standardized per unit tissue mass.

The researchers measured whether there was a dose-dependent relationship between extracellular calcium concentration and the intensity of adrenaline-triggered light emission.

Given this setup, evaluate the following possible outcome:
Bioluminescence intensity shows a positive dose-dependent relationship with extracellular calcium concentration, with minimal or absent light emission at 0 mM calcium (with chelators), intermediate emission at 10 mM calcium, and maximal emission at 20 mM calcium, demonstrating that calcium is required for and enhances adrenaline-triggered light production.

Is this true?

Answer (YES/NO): NO